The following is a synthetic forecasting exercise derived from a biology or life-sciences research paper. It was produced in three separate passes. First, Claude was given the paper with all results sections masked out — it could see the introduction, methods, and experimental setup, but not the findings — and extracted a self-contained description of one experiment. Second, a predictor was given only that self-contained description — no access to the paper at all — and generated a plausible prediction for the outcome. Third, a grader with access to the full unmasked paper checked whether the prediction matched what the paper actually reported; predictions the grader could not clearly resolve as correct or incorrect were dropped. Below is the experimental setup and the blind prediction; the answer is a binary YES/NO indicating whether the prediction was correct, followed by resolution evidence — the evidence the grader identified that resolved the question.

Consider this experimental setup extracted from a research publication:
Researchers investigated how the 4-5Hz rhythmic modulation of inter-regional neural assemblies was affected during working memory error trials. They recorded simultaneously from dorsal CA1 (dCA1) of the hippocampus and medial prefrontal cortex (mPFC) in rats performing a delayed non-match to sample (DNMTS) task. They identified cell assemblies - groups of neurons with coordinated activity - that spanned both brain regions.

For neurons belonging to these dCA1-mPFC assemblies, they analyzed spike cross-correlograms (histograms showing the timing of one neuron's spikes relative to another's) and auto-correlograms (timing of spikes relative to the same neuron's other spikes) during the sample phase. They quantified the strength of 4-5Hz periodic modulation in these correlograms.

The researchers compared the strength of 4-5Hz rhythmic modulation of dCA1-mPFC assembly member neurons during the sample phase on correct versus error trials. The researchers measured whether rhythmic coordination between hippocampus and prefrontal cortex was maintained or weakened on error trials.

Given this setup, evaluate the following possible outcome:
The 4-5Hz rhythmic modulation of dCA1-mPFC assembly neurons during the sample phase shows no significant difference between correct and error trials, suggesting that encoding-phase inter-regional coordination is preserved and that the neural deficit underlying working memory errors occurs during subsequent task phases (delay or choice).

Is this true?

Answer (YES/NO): NO